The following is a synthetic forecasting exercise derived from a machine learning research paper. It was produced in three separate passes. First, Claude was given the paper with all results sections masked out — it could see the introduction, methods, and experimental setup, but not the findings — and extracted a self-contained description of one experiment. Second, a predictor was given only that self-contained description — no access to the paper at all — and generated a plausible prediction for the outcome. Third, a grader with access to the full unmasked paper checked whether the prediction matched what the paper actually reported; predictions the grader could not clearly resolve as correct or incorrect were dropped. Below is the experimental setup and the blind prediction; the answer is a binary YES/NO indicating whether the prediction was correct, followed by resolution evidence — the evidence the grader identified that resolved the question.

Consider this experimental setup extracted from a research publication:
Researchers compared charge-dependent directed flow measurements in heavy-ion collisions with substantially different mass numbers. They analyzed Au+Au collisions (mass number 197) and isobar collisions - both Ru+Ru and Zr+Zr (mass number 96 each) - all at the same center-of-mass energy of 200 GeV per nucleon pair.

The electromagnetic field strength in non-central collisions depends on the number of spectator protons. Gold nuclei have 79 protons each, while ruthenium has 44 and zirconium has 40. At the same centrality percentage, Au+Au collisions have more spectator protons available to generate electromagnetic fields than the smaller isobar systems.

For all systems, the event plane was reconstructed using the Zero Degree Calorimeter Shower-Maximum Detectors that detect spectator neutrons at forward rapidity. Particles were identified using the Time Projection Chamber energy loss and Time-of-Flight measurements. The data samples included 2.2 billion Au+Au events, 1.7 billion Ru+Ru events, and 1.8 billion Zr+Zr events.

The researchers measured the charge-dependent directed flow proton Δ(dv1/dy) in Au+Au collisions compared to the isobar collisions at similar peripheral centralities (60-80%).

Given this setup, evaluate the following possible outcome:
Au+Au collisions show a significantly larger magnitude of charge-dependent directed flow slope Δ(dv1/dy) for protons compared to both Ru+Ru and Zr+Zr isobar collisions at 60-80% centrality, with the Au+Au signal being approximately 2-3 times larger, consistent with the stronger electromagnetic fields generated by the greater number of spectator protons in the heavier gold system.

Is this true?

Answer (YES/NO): NO